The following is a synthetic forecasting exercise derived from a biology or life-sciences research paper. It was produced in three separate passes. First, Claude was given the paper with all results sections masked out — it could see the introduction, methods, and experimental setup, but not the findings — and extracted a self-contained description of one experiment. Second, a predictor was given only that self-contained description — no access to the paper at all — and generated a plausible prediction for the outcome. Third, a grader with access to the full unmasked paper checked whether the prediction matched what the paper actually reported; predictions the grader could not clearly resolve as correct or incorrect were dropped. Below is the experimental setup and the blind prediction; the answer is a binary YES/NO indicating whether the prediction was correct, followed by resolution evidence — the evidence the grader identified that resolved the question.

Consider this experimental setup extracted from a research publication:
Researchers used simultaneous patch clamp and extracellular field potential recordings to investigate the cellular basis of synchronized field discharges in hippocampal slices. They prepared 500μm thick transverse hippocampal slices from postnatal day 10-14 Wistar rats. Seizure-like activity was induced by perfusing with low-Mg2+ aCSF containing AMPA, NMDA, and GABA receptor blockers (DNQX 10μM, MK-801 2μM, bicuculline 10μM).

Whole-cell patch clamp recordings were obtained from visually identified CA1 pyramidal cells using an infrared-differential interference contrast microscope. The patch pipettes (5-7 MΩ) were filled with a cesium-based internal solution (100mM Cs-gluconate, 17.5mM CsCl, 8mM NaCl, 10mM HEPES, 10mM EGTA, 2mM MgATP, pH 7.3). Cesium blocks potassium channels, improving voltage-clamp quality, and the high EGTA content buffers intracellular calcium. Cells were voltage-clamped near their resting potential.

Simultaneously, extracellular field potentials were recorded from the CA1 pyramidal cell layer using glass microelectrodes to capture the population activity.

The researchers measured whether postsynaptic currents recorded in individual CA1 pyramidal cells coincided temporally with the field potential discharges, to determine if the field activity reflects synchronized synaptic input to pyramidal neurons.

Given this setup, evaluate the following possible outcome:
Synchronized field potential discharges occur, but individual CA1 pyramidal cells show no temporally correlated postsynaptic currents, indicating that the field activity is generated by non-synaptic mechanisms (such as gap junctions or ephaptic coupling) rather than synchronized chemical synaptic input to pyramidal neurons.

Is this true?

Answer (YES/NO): NO